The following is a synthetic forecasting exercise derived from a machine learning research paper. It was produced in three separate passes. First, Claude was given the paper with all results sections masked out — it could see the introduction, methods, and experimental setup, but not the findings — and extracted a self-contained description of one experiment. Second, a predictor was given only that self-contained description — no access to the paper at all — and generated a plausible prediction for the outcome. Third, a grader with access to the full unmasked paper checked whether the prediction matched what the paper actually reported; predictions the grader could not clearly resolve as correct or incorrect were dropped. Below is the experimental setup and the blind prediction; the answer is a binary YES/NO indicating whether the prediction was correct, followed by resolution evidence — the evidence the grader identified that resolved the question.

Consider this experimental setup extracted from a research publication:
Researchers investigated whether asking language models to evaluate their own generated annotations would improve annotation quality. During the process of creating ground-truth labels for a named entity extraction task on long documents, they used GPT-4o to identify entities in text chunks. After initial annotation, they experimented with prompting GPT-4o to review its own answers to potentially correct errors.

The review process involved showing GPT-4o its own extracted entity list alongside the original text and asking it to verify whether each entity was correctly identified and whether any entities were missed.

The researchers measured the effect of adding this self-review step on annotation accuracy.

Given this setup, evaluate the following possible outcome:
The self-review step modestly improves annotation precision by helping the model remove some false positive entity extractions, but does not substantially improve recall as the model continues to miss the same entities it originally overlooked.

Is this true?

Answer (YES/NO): NO